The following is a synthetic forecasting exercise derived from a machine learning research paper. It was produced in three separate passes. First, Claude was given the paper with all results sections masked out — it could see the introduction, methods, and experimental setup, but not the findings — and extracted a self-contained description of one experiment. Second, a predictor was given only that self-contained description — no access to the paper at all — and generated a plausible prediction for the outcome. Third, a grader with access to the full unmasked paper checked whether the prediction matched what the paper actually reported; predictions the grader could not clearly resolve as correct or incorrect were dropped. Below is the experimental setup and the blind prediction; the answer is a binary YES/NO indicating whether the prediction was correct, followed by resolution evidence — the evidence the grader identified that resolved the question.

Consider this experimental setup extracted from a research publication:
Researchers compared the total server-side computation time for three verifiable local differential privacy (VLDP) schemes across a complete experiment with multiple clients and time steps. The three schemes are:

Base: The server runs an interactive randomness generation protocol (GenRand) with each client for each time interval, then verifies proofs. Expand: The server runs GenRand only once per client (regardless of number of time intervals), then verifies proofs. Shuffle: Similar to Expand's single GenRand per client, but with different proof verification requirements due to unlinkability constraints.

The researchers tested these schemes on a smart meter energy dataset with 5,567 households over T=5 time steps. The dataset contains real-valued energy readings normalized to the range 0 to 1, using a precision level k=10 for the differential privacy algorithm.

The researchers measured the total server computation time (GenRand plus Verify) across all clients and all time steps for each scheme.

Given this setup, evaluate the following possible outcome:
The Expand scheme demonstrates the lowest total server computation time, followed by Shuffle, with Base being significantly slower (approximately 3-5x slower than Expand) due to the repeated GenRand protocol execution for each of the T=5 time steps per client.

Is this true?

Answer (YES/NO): NO